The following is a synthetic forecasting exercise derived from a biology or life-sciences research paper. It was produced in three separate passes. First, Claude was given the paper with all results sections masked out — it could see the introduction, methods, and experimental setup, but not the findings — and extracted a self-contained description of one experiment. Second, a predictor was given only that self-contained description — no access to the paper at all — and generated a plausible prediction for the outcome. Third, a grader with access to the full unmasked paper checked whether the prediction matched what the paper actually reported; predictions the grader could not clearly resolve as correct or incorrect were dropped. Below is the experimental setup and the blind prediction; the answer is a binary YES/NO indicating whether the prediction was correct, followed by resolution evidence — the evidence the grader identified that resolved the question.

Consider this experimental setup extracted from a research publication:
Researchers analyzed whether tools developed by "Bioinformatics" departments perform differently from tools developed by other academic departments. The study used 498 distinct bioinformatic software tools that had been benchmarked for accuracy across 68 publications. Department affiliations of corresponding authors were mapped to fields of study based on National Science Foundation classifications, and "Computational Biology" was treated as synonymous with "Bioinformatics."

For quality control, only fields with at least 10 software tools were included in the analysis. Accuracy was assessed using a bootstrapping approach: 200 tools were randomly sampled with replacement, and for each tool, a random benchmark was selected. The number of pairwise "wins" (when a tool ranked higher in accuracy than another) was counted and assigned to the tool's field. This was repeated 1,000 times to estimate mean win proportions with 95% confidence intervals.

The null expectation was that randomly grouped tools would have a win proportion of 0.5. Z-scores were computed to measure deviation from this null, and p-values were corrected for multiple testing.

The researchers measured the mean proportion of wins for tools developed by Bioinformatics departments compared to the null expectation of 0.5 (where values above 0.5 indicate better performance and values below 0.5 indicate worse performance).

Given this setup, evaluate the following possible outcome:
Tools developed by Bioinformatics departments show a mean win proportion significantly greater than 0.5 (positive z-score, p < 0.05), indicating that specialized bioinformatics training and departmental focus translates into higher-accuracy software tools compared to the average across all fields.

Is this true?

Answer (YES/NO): NO